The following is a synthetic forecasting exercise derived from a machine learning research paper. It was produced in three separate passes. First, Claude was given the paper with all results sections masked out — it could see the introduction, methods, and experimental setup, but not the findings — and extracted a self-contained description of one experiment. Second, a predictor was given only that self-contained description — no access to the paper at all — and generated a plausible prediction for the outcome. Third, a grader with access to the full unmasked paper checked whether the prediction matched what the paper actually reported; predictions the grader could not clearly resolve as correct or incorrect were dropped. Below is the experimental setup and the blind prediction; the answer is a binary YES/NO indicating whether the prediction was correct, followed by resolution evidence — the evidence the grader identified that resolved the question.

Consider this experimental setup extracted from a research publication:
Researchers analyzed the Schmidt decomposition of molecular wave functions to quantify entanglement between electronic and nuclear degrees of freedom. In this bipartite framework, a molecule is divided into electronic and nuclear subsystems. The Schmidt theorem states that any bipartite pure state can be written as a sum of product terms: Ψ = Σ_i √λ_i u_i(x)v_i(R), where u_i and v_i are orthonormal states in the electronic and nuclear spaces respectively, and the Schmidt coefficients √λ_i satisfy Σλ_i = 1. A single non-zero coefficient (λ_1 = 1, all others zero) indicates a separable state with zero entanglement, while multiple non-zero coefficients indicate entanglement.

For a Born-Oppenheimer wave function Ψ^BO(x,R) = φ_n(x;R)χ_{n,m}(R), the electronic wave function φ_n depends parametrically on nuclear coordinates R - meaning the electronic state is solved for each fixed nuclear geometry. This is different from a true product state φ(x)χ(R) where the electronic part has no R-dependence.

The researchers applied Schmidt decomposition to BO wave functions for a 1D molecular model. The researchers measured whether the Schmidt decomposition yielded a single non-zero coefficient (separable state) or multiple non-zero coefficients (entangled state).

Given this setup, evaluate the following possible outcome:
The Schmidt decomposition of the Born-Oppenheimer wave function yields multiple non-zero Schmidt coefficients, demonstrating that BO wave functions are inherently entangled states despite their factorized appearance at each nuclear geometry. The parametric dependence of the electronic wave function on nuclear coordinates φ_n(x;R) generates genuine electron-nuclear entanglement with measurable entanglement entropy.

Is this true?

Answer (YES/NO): YES